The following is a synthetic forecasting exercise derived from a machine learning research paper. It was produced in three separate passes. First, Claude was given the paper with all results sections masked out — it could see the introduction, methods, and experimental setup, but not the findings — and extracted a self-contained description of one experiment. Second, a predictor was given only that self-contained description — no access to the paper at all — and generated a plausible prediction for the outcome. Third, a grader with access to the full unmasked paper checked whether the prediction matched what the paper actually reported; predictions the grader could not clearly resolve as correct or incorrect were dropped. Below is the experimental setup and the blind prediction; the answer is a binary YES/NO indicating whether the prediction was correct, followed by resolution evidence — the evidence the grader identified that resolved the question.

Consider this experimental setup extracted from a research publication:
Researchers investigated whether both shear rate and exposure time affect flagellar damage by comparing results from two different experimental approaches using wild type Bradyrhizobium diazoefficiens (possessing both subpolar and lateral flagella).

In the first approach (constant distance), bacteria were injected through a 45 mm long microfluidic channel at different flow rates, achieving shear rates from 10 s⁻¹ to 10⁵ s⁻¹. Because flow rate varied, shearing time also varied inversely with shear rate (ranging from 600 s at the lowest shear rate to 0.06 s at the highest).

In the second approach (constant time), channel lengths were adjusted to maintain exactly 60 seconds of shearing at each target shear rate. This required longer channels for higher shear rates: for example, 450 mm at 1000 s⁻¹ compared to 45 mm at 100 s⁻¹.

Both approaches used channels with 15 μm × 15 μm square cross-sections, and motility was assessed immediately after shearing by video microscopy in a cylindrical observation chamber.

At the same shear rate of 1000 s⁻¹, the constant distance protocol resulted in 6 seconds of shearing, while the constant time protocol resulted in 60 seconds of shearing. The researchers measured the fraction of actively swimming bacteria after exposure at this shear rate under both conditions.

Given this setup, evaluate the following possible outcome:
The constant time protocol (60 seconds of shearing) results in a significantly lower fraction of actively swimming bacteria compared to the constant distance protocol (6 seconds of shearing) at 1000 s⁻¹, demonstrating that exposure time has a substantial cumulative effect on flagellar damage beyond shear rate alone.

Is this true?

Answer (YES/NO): YES